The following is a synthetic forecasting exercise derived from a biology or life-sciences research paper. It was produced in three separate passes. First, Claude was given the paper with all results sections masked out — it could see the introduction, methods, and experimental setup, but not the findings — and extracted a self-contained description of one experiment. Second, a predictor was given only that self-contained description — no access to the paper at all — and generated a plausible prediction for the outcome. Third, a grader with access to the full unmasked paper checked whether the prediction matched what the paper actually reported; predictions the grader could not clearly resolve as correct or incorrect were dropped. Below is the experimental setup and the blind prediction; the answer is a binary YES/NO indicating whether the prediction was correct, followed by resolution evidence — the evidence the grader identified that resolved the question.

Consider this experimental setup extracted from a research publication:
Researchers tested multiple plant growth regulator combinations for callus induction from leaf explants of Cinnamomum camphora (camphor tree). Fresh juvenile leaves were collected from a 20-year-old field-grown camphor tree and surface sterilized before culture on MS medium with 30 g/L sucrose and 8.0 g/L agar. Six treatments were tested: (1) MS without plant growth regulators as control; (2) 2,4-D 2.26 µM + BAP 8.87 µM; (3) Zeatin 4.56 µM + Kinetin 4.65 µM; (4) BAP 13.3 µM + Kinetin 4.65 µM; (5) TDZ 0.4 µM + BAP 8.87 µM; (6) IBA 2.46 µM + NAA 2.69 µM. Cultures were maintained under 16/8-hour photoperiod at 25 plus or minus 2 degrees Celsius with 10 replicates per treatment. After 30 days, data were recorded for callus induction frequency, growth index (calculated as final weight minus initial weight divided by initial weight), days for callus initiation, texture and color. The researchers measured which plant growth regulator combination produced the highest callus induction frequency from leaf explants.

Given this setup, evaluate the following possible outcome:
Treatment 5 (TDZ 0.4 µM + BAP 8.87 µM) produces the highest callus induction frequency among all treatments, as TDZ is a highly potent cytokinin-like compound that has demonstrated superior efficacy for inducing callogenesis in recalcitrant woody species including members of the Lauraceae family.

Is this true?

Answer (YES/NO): NO